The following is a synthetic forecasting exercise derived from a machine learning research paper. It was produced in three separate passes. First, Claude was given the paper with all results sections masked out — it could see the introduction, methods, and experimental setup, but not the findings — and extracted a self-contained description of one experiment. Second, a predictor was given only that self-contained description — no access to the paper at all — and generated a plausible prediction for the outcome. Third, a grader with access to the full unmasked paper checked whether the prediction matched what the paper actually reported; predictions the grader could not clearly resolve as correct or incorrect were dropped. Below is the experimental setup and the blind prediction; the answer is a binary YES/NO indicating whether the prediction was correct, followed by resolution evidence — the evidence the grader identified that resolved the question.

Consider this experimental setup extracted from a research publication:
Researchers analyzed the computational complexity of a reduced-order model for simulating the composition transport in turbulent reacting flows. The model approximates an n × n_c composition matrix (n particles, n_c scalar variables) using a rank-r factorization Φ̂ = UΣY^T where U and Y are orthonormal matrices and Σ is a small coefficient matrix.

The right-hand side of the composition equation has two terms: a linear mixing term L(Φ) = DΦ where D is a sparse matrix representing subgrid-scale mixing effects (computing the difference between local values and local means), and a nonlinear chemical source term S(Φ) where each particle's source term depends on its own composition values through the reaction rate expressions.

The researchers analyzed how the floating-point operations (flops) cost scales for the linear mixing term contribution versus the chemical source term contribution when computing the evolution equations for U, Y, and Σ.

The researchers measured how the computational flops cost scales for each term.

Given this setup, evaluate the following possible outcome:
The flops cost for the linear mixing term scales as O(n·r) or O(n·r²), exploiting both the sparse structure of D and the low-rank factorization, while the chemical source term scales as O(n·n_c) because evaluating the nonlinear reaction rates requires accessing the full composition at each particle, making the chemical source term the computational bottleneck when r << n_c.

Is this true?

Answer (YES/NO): NO